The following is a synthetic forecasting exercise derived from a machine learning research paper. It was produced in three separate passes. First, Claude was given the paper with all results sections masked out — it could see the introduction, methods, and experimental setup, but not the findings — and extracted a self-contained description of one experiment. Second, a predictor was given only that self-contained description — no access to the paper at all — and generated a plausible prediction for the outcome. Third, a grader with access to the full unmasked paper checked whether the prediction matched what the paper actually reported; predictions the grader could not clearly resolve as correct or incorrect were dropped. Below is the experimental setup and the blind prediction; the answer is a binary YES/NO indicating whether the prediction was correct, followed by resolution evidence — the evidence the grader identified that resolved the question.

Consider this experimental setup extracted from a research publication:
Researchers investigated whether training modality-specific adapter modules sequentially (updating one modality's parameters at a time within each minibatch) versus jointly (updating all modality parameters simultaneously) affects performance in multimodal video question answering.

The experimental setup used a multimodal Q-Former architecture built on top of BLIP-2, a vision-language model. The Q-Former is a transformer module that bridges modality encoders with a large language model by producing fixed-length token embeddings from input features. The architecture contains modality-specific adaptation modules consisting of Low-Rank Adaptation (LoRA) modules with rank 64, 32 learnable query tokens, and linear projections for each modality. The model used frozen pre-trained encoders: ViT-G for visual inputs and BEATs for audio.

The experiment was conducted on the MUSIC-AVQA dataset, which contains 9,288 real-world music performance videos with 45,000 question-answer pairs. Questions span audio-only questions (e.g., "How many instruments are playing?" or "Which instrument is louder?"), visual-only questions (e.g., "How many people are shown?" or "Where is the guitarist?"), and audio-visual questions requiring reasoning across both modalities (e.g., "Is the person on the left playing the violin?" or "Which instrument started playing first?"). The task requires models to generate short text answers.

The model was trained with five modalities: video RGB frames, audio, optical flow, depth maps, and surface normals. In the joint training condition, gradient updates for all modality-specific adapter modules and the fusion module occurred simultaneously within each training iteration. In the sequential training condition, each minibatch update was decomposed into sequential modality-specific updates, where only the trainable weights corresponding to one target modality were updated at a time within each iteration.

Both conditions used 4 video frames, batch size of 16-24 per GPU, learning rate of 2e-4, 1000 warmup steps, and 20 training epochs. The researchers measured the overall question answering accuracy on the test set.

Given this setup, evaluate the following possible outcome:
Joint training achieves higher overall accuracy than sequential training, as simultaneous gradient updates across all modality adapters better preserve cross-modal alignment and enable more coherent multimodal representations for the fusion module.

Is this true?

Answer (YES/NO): NO